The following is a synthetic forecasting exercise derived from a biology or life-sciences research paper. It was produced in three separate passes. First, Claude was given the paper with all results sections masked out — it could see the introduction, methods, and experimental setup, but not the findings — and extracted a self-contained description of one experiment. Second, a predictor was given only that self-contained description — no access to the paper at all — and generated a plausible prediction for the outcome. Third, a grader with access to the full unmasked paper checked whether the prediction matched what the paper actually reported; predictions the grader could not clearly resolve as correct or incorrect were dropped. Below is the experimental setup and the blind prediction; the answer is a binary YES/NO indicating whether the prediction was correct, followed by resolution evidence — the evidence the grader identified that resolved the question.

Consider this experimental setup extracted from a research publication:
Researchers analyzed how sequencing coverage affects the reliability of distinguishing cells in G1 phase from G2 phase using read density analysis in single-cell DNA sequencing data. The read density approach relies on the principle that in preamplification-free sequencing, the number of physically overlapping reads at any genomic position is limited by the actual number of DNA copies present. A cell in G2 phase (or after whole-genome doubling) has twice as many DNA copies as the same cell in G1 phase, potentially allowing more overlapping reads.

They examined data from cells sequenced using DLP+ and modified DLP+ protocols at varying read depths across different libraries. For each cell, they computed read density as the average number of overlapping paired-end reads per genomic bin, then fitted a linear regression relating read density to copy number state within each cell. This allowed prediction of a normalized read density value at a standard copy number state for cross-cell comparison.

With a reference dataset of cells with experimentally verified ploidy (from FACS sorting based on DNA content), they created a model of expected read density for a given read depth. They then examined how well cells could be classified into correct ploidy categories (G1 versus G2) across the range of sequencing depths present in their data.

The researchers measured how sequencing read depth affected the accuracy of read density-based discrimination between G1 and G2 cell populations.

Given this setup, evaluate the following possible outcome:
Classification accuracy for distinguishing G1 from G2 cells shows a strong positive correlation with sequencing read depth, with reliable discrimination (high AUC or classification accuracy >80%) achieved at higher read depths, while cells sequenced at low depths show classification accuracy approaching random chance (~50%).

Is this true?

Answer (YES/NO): NO